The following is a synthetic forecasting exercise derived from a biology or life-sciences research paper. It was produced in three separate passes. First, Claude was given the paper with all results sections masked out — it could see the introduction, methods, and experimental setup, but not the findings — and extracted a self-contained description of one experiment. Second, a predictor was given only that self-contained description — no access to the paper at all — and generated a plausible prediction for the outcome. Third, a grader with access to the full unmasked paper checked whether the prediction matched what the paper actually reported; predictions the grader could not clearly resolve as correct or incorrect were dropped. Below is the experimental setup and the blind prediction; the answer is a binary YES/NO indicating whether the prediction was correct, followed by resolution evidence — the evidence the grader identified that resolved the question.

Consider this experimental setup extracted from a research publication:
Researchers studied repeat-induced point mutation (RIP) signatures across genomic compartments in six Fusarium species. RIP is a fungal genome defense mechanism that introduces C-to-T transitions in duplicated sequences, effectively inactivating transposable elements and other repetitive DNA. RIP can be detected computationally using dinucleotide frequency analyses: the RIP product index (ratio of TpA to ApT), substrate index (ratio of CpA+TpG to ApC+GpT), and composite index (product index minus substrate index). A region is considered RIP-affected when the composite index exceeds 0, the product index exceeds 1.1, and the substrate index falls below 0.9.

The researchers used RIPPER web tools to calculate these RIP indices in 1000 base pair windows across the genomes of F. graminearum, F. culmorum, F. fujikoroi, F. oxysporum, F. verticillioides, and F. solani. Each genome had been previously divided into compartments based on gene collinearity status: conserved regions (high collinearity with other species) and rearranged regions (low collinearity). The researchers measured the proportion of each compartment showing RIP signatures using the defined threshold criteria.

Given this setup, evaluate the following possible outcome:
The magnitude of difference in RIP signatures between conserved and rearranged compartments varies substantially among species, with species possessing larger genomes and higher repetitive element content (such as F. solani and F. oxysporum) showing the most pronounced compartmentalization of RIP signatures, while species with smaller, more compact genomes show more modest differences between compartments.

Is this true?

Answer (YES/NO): NO